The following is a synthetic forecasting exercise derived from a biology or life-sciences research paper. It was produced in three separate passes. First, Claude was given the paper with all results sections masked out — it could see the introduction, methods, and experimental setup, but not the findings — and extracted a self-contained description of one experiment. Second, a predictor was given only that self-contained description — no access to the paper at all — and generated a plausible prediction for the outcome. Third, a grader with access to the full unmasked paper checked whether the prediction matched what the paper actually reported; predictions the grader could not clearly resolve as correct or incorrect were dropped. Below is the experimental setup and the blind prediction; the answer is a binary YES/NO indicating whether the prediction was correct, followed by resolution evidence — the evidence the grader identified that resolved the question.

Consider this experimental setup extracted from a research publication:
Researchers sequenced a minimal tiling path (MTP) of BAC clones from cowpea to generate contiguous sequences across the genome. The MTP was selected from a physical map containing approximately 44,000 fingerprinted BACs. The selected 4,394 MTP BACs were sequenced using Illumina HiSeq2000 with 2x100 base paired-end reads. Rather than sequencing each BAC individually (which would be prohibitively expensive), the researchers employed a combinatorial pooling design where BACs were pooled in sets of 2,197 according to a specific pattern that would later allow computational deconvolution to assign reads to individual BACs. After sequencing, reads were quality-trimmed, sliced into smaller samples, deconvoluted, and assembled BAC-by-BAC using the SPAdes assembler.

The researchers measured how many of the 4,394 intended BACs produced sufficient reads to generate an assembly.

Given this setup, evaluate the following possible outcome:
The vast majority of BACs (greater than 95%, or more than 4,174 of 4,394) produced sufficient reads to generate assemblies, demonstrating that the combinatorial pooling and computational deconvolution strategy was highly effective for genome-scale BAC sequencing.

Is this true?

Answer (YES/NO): YES